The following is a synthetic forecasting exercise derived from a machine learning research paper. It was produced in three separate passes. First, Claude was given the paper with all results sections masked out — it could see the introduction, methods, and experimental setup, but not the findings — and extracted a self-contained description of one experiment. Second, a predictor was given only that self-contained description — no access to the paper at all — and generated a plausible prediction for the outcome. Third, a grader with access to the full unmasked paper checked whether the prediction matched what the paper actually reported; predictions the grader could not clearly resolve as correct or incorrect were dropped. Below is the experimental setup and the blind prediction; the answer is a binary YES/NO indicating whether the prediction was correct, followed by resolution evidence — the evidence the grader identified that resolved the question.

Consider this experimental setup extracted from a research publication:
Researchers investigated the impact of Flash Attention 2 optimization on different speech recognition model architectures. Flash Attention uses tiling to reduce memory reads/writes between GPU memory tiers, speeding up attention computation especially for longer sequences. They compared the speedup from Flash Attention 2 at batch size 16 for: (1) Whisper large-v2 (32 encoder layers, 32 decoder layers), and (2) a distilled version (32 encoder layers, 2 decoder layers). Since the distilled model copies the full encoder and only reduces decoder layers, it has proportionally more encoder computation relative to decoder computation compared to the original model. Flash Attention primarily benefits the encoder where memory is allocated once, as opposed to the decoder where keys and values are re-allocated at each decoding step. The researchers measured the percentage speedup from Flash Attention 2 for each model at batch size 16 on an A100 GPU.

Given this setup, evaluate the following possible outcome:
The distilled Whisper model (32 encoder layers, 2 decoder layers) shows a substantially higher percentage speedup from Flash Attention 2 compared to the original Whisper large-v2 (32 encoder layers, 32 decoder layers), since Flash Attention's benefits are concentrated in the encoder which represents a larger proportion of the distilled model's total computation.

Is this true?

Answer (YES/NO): YES